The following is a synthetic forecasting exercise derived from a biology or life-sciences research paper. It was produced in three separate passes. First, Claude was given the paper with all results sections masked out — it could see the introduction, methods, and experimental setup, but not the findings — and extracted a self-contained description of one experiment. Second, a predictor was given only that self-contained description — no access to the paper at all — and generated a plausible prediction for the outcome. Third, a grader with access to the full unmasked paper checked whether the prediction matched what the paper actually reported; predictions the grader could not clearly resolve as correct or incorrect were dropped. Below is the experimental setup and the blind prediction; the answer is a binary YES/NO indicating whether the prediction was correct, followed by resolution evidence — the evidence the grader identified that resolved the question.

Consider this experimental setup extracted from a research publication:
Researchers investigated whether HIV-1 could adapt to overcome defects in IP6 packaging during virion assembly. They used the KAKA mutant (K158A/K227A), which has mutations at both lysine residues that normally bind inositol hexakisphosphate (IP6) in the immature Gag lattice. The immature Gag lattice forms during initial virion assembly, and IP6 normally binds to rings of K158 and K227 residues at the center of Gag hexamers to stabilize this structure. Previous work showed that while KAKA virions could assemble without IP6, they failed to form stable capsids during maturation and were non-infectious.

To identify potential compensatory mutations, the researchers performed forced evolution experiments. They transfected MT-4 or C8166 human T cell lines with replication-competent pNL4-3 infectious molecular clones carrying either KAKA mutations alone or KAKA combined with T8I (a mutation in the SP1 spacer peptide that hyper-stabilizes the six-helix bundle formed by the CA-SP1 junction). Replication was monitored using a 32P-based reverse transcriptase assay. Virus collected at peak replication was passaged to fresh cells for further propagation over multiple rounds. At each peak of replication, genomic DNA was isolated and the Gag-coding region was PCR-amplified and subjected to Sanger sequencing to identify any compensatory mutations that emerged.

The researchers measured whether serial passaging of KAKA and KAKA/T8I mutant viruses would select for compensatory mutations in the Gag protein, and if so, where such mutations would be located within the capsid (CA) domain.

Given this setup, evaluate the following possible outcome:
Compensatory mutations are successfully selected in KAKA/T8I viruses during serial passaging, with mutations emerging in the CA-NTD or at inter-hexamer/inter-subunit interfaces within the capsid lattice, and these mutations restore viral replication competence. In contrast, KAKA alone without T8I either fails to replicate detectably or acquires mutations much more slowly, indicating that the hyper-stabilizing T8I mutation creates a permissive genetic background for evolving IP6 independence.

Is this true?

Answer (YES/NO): NO